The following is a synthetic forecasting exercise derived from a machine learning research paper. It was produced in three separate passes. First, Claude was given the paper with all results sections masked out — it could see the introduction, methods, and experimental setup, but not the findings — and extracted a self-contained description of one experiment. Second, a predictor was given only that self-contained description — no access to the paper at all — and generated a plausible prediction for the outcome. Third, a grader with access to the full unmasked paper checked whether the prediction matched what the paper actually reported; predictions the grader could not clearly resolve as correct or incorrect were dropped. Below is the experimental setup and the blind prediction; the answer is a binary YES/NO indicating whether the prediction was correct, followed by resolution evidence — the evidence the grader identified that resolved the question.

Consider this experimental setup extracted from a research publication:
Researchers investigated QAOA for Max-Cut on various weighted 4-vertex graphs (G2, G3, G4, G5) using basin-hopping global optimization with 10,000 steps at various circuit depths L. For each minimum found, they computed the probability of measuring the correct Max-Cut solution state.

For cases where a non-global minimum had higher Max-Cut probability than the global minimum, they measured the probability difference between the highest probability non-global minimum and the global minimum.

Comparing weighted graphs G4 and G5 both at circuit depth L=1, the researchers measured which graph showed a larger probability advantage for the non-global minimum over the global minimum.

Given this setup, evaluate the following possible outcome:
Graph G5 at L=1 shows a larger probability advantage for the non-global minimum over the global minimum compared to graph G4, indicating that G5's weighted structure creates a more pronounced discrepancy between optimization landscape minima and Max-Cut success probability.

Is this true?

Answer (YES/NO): YES